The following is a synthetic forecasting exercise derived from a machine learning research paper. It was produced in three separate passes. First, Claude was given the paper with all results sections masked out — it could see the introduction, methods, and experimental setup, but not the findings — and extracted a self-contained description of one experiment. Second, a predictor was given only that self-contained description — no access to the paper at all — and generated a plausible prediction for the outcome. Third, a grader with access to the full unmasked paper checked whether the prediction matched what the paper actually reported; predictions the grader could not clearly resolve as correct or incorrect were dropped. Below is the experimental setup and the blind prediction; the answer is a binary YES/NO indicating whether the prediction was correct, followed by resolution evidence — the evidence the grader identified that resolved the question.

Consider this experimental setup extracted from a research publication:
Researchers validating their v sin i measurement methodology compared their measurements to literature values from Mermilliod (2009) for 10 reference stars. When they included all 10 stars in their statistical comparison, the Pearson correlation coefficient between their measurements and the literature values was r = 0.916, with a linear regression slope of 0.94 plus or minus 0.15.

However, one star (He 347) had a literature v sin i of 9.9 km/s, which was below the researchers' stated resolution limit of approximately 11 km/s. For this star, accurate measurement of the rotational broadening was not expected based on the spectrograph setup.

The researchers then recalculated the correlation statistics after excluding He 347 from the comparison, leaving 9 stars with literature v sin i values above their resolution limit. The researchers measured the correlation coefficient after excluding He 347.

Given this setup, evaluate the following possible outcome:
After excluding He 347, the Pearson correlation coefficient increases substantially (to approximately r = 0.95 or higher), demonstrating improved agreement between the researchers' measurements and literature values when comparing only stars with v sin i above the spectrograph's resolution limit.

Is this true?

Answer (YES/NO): YES